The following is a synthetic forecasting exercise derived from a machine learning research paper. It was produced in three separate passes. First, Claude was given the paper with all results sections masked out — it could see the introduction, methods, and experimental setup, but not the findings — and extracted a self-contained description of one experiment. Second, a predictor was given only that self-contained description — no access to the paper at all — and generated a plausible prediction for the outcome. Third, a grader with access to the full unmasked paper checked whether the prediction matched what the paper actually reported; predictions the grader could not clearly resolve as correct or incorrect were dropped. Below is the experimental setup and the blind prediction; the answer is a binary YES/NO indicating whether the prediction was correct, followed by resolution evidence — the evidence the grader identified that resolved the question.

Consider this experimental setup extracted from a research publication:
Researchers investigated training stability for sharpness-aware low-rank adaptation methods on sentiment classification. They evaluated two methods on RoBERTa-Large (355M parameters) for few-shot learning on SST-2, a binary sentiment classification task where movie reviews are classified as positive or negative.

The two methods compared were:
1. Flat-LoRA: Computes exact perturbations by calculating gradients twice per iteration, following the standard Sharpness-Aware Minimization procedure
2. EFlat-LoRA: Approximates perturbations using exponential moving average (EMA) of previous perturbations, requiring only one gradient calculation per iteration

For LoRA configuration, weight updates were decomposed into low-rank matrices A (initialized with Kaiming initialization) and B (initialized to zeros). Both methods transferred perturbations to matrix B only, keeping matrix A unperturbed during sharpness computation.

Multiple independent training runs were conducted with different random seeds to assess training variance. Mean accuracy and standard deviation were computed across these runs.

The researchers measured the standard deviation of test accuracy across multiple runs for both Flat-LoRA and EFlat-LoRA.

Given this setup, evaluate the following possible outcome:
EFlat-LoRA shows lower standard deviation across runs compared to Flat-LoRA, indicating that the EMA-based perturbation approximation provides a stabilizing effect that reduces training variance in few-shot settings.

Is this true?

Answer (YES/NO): NO